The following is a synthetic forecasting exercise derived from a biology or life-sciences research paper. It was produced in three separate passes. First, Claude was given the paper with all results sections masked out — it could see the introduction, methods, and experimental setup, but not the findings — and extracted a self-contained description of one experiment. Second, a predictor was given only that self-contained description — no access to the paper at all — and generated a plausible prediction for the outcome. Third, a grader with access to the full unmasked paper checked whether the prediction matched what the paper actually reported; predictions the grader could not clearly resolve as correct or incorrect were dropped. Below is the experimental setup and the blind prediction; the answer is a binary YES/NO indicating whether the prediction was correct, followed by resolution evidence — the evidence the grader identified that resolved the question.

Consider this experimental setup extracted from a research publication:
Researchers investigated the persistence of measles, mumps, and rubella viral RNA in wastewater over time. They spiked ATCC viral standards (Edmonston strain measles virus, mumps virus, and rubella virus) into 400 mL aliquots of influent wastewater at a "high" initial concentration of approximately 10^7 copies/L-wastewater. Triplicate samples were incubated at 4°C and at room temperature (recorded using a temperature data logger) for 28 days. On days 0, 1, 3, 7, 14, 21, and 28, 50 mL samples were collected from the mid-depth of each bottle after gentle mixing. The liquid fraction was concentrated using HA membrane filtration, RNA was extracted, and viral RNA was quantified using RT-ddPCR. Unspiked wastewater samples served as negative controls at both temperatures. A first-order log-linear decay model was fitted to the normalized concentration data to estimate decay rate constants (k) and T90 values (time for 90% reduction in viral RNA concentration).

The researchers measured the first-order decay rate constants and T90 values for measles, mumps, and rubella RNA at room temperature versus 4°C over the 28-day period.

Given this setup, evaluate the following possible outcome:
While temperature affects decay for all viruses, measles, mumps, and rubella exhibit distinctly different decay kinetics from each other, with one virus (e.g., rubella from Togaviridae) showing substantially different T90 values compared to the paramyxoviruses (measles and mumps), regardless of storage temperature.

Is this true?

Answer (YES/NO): NO